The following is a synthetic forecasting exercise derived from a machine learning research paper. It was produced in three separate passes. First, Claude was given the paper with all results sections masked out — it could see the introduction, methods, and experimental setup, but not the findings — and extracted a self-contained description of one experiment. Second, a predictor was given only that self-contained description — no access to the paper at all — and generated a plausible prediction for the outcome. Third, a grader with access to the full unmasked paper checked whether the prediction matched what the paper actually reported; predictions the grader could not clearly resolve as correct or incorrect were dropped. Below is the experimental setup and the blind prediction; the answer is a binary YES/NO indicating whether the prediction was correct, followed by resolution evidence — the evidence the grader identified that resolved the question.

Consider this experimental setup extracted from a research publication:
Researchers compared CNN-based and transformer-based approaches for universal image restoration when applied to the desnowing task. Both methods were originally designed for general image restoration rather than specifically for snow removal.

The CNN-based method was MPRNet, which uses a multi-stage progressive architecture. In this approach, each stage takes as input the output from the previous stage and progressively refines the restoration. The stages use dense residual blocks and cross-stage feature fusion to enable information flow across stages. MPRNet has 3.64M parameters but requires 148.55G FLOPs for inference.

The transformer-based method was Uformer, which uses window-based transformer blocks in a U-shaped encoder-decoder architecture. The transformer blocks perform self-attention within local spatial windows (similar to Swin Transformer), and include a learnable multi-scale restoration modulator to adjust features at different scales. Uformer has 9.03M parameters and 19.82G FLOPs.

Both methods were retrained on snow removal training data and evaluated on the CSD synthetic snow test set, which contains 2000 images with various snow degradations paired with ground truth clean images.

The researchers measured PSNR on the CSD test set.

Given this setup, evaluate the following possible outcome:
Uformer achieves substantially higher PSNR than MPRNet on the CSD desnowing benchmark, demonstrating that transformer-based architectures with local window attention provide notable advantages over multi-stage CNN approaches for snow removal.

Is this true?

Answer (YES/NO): NO